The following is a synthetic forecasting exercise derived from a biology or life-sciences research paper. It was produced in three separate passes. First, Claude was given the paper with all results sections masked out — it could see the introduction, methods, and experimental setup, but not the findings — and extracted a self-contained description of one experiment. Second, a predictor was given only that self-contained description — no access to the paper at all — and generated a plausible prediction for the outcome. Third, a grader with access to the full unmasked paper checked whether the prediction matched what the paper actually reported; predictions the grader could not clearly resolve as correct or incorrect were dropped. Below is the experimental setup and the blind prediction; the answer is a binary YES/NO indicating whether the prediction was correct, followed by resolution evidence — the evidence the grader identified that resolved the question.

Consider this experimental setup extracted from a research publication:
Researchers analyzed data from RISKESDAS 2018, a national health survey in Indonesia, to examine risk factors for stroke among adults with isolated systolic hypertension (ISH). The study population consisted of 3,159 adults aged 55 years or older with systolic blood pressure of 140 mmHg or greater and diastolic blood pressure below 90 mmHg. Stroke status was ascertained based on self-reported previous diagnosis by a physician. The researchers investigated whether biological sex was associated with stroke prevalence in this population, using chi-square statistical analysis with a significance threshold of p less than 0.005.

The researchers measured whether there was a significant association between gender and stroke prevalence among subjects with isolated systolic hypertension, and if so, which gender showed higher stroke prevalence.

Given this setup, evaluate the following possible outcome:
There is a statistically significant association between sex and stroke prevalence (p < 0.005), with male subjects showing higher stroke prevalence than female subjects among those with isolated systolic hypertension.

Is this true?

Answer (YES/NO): NO